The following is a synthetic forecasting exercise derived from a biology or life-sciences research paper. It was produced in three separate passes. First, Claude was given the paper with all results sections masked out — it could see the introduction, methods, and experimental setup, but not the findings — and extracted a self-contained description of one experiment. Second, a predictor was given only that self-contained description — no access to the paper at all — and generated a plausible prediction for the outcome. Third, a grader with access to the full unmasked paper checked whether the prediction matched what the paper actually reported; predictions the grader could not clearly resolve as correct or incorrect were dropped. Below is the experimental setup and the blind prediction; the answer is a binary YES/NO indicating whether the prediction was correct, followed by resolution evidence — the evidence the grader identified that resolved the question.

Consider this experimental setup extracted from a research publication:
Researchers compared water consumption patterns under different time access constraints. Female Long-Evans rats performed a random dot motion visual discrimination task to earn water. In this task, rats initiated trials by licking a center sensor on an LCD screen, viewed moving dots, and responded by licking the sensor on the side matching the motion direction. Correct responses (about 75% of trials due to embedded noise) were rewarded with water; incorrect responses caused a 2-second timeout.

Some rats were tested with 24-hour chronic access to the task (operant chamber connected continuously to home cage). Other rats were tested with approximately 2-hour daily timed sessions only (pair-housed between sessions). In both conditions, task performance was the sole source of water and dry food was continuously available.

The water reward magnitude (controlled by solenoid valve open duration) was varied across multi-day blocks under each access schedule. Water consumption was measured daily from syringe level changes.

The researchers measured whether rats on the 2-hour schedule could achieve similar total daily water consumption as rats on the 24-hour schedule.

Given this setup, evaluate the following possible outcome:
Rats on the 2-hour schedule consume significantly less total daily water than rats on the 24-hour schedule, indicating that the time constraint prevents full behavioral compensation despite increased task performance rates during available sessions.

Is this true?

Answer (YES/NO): NO